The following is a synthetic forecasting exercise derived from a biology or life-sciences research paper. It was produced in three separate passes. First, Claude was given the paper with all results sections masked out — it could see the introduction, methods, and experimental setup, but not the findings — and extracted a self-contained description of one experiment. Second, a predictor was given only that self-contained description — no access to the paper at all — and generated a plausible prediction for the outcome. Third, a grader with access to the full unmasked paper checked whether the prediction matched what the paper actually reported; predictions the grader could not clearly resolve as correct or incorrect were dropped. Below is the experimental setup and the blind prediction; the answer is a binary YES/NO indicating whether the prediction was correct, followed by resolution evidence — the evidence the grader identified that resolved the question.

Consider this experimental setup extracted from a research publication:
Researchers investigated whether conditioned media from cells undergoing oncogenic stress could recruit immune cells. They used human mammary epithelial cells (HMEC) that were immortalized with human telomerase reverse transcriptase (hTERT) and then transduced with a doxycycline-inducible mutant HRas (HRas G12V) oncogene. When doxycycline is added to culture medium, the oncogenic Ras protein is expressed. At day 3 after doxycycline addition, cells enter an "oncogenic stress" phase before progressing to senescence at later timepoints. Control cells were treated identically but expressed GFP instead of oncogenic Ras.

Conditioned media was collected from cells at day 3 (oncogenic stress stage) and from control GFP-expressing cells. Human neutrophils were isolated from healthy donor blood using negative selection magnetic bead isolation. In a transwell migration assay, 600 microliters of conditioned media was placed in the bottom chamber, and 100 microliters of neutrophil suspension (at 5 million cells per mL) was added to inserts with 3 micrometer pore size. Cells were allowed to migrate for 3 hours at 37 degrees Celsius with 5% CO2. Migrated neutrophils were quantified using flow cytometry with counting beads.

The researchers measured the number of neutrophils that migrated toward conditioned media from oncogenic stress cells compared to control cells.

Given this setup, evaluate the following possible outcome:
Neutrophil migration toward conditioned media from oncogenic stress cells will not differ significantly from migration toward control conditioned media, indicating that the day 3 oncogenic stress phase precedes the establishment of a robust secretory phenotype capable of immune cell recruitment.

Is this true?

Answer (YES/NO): NO